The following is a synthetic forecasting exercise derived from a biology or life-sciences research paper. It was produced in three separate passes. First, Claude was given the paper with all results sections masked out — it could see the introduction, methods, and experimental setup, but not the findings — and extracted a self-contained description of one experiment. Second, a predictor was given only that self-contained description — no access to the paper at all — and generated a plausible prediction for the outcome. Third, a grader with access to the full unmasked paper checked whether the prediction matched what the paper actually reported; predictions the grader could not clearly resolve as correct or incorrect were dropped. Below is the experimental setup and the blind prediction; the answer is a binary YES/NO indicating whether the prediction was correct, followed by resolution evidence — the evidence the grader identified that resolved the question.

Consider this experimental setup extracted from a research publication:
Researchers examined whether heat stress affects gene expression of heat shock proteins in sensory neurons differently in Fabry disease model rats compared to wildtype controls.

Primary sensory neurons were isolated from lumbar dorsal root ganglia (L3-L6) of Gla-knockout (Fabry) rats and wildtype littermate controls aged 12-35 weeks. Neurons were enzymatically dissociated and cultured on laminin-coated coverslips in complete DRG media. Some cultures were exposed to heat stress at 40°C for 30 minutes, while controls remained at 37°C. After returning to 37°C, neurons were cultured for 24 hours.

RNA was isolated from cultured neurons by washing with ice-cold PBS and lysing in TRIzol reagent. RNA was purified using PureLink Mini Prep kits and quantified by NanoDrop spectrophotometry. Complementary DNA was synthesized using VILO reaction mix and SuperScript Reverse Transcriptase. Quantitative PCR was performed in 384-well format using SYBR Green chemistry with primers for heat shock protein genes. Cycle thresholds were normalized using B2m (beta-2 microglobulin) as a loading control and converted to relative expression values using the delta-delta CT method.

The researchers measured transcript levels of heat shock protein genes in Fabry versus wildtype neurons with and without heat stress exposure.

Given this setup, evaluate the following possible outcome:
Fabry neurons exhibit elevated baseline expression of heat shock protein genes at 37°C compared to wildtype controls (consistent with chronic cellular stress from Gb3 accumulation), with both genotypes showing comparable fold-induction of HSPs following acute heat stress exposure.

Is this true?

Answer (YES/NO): NO